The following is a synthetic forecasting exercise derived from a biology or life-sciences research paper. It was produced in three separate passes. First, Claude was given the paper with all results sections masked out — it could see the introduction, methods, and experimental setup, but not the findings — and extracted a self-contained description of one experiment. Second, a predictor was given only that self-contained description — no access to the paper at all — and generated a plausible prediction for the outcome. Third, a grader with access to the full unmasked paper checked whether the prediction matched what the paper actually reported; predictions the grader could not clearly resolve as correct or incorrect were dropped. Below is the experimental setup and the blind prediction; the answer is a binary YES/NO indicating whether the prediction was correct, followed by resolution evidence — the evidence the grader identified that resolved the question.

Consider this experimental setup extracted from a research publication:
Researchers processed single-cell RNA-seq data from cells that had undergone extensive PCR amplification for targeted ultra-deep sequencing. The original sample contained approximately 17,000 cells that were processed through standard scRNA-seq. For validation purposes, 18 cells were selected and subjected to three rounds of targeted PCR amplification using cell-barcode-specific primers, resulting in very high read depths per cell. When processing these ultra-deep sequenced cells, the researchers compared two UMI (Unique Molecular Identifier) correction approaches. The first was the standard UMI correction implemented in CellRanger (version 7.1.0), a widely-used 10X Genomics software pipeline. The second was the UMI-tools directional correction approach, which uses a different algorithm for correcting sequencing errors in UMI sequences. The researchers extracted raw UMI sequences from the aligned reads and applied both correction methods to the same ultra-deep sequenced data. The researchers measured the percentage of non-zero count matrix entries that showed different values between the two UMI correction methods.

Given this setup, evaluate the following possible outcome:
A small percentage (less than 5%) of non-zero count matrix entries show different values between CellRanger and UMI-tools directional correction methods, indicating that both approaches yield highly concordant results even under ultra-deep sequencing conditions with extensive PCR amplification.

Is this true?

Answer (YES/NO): NO